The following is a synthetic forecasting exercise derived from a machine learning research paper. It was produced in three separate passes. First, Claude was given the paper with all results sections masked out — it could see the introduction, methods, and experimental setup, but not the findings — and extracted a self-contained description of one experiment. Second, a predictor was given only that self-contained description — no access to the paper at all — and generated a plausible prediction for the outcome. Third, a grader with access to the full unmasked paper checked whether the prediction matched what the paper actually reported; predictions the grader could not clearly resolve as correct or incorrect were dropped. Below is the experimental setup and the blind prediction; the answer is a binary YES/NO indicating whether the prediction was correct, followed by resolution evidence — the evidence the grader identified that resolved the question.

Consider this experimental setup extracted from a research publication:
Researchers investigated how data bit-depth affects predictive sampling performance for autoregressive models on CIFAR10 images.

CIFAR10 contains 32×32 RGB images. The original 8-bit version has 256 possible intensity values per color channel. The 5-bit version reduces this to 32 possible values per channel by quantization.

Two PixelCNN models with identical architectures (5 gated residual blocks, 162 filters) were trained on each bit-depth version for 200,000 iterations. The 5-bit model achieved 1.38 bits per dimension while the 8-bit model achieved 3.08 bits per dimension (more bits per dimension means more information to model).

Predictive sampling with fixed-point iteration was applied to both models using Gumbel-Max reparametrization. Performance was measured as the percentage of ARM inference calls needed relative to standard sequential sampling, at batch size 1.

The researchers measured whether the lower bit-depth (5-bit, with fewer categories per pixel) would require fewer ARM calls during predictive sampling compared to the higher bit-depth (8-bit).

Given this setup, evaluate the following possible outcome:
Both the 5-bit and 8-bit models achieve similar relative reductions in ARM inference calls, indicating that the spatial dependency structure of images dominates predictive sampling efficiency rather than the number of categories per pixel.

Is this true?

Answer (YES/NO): NO